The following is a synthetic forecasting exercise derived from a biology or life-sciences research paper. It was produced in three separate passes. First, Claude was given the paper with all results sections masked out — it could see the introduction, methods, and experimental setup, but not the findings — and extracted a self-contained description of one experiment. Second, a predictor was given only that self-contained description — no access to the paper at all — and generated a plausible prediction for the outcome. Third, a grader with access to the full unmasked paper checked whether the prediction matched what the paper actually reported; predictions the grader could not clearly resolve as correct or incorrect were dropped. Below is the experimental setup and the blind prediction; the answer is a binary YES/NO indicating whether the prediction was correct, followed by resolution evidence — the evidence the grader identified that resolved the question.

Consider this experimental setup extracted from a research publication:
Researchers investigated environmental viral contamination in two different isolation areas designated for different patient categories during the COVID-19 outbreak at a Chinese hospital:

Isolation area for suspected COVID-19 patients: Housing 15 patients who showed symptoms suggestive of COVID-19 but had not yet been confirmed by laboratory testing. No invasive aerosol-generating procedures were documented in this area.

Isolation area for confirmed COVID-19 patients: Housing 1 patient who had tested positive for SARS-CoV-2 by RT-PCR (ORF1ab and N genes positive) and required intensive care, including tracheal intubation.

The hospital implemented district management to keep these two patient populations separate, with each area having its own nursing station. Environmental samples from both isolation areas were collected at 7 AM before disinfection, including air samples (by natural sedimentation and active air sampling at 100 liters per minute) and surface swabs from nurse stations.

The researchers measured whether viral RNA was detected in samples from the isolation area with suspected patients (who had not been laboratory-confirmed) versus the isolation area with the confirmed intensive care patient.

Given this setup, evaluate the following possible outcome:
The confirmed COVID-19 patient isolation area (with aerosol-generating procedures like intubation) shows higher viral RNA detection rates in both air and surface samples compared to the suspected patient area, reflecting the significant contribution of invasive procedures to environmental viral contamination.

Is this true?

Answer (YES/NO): NO